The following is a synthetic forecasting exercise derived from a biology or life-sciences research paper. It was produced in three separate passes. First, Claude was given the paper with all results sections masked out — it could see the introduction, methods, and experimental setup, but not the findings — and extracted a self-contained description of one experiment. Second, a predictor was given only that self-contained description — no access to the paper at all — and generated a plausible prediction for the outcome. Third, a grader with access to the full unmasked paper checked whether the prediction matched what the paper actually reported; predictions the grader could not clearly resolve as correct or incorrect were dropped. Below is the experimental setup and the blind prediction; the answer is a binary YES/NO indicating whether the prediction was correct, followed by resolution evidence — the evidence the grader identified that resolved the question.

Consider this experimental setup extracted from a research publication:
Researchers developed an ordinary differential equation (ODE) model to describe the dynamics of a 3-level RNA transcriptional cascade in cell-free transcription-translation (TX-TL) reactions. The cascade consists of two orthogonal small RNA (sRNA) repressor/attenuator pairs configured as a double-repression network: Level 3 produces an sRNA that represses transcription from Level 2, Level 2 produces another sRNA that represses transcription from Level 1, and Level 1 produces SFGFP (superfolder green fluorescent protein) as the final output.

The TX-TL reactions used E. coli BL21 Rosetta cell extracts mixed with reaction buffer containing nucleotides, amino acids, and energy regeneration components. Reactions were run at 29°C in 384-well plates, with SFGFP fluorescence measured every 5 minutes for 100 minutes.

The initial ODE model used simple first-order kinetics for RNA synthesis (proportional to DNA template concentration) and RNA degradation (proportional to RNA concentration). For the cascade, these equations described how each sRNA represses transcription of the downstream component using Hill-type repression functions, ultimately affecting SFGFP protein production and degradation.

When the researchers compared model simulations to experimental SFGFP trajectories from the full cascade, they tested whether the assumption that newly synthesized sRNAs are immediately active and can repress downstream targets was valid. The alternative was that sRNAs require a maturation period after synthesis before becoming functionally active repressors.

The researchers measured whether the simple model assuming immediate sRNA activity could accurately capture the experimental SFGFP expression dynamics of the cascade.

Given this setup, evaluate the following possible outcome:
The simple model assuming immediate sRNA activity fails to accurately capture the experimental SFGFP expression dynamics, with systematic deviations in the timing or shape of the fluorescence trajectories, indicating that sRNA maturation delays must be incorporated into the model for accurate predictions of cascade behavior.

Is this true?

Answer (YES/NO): YES